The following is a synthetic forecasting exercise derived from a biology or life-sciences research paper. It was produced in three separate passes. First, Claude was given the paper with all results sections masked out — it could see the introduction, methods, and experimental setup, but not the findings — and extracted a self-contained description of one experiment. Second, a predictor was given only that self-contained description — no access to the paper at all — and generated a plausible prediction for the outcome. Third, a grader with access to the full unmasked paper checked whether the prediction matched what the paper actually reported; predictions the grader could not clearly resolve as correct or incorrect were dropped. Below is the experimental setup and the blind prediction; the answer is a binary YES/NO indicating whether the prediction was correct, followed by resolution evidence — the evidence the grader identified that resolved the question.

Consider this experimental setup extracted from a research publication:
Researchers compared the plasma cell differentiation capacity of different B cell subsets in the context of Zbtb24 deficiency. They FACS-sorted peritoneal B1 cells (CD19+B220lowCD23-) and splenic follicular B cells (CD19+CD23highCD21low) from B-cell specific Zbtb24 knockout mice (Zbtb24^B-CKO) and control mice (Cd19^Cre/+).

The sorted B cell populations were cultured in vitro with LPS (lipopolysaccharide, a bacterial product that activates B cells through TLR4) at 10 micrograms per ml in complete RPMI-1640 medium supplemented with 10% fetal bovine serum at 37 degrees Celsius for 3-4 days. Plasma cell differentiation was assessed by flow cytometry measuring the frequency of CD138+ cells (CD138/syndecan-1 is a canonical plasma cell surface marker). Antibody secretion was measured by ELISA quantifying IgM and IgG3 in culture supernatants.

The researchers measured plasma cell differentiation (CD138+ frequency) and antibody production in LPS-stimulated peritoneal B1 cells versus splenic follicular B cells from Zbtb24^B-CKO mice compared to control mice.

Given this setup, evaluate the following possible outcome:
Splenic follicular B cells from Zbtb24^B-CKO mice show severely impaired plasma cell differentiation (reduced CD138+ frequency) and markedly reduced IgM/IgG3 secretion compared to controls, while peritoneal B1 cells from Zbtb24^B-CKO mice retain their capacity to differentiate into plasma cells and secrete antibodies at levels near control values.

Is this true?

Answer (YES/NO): NO